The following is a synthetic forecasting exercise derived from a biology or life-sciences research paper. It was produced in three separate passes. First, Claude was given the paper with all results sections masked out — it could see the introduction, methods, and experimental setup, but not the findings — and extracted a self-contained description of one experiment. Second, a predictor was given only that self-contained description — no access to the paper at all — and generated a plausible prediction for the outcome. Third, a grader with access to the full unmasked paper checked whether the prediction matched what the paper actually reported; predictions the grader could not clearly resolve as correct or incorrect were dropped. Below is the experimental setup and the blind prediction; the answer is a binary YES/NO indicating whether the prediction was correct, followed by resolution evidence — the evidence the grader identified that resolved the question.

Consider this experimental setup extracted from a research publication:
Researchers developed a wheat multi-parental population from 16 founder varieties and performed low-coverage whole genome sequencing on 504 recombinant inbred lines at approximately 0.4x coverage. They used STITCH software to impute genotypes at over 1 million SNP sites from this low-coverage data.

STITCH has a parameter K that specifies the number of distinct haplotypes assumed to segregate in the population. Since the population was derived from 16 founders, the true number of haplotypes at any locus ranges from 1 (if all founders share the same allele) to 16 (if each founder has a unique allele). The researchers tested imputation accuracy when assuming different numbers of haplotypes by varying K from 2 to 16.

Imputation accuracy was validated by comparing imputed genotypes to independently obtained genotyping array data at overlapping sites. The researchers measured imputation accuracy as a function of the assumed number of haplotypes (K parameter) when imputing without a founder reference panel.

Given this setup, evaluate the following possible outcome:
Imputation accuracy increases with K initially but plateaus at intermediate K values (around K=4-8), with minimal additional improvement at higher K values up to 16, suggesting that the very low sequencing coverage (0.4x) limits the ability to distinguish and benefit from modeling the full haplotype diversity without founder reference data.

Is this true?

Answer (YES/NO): NO